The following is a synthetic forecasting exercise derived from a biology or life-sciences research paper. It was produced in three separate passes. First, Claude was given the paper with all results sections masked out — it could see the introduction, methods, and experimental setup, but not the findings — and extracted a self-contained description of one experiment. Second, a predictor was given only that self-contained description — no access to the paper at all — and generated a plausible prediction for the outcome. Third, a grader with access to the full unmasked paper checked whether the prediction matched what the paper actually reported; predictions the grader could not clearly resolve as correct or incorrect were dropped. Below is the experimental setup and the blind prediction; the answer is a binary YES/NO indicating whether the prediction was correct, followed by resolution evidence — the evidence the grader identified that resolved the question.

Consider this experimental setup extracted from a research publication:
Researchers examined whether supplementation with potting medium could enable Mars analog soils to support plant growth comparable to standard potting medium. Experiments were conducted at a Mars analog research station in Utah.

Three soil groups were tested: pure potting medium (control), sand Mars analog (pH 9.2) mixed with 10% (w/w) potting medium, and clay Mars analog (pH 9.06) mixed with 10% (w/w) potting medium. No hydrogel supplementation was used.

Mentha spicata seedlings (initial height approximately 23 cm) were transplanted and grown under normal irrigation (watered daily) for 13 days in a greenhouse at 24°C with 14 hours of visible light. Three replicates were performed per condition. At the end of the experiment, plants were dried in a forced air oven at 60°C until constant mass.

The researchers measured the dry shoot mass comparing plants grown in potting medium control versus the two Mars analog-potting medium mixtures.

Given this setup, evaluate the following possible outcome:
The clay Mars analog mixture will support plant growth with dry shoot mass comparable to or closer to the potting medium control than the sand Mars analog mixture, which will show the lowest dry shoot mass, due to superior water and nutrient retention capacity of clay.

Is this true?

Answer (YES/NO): NO